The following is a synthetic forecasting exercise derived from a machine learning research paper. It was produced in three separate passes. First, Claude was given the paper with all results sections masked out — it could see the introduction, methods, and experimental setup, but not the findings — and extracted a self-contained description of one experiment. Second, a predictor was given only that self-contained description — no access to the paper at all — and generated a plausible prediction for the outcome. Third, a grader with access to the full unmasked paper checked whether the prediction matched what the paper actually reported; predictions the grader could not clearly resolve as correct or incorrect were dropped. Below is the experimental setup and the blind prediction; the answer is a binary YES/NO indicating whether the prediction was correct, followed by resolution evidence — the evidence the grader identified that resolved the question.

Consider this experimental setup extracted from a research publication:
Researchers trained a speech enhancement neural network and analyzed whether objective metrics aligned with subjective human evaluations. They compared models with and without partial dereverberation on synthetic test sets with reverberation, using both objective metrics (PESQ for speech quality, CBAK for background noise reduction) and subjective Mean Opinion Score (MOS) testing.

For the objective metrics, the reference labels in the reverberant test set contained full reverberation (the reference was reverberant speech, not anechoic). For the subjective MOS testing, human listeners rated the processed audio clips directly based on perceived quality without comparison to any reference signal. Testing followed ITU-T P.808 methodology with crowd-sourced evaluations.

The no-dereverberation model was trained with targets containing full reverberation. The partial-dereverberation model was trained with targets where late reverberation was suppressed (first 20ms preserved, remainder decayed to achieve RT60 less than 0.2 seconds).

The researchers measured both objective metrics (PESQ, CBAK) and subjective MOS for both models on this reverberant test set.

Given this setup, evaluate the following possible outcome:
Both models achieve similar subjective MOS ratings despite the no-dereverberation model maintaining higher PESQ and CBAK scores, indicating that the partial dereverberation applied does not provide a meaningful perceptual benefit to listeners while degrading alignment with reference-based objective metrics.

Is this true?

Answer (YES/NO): NO